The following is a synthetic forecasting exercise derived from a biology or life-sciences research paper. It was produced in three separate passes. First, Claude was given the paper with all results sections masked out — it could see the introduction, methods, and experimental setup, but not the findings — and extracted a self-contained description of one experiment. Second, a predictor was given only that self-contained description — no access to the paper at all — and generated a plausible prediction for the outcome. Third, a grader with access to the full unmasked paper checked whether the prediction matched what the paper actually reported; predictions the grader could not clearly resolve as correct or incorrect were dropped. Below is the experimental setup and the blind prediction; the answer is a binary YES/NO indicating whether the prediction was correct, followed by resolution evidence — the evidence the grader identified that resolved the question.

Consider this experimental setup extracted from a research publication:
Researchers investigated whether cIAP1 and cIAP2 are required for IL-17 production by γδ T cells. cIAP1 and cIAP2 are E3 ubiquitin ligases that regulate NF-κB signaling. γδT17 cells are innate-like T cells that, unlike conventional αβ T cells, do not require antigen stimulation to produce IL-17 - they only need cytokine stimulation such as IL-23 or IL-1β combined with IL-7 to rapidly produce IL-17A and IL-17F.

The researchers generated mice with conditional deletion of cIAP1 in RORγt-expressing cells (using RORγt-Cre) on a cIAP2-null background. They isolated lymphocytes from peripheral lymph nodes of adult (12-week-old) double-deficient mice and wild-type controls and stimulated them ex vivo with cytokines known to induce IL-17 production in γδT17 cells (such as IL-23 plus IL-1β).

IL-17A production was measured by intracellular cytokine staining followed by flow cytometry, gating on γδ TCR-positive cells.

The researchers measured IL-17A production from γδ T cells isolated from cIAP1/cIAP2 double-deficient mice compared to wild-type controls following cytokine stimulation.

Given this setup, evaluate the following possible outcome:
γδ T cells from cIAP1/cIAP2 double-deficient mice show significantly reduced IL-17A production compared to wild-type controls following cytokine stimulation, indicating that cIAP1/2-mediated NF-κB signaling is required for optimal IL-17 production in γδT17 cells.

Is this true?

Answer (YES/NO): YES